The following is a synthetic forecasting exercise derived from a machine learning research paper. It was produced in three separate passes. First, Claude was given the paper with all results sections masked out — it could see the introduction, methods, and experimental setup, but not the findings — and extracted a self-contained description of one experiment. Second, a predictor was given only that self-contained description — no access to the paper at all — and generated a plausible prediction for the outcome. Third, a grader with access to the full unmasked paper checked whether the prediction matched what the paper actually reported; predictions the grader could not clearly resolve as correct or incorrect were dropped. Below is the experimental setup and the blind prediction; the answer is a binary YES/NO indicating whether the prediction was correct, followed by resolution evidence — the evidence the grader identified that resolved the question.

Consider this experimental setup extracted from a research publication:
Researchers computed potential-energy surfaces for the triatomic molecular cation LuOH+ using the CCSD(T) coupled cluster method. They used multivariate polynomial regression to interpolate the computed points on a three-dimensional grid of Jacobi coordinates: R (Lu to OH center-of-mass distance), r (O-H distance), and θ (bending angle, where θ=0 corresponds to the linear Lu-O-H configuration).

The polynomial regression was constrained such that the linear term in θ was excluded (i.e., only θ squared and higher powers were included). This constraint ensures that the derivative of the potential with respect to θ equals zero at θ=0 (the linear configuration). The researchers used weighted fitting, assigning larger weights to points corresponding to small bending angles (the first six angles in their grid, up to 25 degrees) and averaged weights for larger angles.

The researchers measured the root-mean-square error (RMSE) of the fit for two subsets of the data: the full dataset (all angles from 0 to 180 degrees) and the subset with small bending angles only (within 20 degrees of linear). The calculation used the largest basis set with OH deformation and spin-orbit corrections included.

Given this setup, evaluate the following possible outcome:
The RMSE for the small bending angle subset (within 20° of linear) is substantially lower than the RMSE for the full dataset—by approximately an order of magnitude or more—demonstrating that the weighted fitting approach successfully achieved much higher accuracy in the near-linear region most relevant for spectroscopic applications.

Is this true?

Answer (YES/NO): NO